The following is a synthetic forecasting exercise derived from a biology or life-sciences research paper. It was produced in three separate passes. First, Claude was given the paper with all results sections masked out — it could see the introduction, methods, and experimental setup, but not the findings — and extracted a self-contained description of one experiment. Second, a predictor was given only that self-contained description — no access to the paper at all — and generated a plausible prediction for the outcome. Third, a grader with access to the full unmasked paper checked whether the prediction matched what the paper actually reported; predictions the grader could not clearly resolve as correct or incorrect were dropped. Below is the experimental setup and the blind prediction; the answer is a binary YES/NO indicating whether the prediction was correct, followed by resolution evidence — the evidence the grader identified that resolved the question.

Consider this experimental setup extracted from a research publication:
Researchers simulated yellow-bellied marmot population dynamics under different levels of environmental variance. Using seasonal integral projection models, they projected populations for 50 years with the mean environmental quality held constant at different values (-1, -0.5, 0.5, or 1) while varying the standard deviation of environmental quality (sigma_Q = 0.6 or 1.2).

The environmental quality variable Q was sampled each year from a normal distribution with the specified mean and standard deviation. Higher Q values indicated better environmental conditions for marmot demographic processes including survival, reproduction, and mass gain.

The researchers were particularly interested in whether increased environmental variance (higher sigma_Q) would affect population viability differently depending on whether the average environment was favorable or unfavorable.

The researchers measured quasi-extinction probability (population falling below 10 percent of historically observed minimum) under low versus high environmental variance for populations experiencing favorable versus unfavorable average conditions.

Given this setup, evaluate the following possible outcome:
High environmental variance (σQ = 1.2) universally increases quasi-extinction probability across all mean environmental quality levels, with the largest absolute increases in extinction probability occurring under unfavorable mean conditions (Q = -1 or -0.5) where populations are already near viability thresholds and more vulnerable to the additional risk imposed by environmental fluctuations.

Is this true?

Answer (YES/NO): NO